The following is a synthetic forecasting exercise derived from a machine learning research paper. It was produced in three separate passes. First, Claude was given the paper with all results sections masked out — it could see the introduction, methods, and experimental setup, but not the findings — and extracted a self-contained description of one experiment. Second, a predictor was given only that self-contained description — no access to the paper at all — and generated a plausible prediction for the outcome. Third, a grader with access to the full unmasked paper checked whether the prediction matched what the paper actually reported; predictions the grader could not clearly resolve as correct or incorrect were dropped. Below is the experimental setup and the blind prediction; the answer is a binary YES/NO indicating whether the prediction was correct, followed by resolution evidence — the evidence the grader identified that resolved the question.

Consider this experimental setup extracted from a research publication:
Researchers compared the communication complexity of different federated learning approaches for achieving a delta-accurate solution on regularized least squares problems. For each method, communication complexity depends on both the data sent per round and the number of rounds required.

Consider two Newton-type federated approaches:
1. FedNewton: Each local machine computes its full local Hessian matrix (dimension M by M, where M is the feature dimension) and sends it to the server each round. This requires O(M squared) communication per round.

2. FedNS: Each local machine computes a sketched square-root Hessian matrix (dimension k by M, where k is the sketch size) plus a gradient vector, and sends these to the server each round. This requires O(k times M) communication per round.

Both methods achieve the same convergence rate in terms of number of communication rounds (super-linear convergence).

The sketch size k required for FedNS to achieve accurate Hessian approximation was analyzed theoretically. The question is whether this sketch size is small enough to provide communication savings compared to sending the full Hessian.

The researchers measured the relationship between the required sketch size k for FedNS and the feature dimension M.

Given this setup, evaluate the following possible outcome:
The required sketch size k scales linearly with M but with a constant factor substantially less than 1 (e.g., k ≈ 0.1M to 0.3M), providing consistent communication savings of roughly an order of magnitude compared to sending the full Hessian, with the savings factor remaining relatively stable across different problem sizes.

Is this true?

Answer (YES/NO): NO